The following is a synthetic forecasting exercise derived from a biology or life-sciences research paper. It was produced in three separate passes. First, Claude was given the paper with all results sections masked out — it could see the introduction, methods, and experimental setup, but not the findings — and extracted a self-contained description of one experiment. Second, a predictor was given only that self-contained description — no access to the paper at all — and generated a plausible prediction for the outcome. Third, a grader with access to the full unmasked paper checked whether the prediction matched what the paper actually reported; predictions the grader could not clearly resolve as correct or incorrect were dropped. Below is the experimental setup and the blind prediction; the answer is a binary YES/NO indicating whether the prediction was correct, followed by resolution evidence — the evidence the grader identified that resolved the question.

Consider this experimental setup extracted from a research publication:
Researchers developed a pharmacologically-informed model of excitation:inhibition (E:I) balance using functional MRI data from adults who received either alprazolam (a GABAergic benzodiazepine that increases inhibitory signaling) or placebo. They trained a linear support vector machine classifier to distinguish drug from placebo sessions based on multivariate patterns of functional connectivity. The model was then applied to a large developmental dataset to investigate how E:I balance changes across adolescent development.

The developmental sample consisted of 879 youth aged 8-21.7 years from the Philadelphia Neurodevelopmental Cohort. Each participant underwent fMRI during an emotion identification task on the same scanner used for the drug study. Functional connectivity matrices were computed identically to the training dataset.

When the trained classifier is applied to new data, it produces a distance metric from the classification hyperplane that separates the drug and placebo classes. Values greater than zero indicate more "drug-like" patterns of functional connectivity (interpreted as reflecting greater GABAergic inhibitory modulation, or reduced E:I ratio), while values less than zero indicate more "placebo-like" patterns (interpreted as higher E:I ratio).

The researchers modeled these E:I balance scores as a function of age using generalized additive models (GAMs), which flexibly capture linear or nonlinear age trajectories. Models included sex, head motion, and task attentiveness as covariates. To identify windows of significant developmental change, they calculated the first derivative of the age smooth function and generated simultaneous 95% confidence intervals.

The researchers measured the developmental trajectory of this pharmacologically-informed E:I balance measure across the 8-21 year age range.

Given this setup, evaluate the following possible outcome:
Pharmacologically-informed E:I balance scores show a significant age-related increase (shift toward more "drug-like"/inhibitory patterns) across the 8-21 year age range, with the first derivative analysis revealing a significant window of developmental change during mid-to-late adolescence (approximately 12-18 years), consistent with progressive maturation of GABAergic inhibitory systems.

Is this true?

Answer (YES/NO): YES